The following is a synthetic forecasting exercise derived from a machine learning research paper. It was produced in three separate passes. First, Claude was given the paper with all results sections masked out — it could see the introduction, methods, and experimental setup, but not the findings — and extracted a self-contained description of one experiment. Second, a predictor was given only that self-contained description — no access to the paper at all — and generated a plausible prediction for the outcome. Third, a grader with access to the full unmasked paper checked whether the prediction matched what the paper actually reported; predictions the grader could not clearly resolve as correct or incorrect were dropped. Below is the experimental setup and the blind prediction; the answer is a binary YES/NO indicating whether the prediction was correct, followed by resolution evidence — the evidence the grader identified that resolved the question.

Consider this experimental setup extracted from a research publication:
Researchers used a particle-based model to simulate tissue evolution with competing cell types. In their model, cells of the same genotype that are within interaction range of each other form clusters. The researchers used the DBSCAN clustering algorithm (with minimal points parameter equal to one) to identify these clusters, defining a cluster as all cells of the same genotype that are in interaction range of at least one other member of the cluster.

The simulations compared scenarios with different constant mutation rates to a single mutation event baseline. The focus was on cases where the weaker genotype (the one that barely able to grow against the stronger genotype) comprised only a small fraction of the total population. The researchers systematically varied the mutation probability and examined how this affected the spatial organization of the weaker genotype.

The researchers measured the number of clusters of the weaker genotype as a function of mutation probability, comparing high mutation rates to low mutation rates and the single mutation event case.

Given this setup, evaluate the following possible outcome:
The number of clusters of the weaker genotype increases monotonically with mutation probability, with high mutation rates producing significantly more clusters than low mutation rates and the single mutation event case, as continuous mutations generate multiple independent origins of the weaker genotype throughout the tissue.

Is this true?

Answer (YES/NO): NO